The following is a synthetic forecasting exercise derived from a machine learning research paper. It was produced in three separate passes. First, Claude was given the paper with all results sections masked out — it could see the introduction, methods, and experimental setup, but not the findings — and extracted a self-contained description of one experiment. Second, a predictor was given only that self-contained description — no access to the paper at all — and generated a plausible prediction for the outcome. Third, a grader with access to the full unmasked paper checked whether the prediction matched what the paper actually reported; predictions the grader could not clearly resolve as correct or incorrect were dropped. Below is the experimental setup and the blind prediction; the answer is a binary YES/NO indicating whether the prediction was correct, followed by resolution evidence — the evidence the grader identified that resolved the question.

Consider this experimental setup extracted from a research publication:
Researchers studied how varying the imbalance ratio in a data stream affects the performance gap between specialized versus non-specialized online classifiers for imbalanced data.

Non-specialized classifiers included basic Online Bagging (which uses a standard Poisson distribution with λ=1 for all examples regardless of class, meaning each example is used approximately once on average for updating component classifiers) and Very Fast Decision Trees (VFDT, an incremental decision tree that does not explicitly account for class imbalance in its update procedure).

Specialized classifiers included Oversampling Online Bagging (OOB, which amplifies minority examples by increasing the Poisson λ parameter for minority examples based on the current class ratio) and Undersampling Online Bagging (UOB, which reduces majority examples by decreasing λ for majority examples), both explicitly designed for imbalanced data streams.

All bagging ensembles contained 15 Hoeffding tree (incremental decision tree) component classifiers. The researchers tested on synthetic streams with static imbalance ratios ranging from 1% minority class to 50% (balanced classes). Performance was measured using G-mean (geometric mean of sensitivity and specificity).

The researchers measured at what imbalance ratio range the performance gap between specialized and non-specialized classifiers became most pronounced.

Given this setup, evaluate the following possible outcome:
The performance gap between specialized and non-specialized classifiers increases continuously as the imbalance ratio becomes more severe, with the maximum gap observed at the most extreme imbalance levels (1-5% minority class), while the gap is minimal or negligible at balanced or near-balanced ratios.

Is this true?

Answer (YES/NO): YES